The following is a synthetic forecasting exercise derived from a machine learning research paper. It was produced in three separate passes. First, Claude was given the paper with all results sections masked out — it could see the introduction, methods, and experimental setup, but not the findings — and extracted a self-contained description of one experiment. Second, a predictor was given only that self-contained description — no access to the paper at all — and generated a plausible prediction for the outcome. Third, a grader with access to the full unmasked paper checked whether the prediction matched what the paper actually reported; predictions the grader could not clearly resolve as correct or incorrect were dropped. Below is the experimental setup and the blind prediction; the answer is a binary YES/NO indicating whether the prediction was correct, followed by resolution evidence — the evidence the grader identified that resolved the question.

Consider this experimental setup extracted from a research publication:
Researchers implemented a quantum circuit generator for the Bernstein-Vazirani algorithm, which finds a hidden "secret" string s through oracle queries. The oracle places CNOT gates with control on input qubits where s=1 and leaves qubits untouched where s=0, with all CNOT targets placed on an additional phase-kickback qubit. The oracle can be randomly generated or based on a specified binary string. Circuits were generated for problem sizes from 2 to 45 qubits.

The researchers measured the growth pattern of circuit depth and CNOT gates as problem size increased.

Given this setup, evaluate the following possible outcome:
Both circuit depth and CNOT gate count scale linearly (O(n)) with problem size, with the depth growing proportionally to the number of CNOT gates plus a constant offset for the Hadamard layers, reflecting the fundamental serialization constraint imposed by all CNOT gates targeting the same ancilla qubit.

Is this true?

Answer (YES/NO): YES